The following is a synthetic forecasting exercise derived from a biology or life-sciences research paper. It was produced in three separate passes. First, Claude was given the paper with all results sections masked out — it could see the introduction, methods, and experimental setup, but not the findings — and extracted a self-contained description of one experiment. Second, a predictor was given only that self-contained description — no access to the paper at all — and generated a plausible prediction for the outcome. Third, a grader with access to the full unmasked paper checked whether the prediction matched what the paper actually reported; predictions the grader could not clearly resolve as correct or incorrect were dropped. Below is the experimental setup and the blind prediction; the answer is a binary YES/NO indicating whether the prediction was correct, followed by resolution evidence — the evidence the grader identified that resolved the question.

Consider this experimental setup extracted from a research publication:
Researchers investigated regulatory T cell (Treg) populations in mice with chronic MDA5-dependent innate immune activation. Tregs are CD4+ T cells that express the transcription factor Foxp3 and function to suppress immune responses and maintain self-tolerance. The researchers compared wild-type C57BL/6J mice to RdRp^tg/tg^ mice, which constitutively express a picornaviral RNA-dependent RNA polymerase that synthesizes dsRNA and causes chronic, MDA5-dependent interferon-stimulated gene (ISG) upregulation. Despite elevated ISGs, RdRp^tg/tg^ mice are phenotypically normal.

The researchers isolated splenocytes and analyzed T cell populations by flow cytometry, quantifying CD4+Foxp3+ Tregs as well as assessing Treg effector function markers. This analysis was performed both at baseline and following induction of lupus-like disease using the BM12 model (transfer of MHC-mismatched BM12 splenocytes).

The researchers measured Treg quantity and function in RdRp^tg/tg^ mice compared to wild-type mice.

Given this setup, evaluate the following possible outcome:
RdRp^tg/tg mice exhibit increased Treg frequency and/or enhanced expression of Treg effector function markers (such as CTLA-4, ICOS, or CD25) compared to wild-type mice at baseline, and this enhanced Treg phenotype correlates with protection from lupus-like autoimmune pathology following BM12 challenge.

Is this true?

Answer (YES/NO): YES